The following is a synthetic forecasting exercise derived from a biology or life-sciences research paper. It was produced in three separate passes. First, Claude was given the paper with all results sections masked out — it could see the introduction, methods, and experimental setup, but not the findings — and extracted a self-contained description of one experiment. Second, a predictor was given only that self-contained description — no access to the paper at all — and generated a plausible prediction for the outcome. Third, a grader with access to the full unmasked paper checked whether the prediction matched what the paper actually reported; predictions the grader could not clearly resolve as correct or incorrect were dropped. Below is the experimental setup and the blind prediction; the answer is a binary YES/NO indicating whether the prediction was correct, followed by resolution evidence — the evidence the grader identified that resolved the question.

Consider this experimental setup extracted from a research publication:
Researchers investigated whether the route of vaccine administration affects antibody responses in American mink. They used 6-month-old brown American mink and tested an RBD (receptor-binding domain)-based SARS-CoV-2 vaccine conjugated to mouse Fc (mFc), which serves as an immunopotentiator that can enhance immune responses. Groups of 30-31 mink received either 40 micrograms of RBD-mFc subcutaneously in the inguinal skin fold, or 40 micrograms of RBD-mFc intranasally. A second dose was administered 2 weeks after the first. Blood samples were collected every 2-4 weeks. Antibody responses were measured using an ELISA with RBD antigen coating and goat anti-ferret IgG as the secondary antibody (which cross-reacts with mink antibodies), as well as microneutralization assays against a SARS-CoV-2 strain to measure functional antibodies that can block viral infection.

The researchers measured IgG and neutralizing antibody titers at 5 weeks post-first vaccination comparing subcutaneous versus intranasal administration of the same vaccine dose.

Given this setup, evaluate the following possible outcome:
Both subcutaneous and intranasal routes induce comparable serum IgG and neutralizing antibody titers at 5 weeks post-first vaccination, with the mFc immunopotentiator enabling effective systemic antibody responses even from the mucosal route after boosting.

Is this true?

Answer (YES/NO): NO